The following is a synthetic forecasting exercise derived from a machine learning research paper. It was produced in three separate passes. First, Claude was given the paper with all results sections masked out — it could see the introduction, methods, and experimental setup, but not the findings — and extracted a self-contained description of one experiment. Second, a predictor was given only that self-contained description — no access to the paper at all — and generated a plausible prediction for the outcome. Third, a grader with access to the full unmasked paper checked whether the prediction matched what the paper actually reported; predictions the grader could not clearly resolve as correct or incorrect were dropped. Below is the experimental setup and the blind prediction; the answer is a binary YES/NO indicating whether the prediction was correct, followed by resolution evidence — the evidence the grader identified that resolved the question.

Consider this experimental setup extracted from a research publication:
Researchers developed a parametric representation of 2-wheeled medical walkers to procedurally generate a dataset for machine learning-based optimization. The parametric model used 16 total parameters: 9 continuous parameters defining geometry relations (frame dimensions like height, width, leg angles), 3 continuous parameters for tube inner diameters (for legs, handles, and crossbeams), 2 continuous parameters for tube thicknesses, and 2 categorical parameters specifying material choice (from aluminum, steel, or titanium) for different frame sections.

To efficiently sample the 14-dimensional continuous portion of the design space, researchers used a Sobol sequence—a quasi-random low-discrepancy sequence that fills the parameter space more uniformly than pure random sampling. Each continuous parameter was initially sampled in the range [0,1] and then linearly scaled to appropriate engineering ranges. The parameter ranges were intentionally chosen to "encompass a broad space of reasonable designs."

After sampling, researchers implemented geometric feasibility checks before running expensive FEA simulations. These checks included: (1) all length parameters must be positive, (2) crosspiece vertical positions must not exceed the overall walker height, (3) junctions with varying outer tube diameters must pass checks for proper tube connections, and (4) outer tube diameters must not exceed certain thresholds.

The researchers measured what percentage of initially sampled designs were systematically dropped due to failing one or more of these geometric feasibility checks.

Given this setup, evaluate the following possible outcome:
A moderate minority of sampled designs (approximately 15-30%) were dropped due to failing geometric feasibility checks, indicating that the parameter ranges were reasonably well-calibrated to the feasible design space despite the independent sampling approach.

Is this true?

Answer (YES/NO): NO